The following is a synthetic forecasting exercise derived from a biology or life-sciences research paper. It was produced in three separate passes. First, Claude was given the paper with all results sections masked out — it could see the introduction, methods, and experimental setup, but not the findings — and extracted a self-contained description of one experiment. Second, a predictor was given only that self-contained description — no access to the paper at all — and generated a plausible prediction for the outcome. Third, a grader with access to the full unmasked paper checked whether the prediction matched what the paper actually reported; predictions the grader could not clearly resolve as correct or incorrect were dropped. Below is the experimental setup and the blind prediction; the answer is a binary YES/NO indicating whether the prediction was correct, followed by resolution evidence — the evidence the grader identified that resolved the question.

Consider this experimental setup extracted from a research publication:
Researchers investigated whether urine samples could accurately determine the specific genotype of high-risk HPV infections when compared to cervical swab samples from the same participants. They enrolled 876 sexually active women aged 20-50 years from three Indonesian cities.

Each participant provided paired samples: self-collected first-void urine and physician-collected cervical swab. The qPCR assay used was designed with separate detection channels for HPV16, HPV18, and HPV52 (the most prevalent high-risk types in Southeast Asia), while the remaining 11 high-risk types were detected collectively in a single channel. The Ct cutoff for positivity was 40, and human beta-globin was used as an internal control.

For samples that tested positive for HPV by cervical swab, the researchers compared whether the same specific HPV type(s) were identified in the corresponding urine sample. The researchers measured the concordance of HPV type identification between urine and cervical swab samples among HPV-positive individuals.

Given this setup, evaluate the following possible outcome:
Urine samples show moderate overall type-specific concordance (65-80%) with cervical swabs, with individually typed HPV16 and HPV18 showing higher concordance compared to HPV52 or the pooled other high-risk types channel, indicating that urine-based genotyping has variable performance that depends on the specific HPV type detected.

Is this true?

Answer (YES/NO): NO